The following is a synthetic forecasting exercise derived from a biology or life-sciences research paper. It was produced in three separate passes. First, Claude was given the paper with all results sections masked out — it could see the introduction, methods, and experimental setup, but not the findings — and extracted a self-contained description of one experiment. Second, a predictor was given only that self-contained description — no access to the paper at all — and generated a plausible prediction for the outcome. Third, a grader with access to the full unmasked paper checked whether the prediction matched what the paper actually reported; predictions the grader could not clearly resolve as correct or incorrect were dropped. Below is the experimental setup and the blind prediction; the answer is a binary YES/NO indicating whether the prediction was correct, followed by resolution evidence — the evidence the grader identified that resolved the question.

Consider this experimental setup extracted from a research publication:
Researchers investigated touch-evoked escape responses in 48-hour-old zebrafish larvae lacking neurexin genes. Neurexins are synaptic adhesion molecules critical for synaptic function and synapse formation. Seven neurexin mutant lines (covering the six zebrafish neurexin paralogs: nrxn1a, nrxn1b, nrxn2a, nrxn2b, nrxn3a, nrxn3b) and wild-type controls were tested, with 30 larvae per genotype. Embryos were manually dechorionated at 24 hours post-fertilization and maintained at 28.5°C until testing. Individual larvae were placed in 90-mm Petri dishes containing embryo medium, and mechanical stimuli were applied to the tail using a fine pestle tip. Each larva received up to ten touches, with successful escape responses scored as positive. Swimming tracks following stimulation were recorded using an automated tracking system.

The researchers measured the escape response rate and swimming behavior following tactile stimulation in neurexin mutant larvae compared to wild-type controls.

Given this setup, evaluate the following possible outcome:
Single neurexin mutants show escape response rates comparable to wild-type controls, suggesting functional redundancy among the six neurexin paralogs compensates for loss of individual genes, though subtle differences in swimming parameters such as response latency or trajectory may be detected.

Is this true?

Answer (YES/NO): NO